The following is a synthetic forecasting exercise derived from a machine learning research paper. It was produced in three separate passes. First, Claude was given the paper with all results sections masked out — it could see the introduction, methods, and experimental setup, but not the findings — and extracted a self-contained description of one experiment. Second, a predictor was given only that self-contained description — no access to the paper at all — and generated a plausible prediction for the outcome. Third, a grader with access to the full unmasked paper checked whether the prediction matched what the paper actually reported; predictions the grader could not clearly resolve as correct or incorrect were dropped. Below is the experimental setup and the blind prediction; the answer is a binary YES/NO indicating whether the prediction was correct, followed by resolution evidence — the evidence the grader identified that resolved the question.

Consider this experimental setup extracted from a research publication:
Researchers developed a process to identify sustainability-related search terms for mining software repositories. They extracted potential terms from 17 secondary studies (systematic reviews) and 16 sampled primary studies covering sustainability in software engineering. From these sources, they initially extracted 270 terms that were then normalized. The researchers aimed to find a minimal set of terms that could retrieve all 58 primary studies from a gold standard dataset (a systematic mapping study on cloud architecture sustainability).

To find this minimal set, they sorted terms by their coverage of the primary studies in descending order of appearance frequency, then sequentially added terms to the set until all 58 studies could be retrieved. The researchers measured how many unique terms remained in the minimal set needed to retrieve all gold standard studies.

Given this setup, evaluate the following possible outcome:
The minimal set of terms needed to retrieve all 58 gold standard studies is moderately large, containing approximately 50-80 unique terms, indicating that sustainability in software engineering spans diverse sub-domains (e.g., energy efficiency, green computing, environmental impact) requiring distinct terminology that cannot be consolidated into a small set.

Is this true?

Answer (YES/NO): NO